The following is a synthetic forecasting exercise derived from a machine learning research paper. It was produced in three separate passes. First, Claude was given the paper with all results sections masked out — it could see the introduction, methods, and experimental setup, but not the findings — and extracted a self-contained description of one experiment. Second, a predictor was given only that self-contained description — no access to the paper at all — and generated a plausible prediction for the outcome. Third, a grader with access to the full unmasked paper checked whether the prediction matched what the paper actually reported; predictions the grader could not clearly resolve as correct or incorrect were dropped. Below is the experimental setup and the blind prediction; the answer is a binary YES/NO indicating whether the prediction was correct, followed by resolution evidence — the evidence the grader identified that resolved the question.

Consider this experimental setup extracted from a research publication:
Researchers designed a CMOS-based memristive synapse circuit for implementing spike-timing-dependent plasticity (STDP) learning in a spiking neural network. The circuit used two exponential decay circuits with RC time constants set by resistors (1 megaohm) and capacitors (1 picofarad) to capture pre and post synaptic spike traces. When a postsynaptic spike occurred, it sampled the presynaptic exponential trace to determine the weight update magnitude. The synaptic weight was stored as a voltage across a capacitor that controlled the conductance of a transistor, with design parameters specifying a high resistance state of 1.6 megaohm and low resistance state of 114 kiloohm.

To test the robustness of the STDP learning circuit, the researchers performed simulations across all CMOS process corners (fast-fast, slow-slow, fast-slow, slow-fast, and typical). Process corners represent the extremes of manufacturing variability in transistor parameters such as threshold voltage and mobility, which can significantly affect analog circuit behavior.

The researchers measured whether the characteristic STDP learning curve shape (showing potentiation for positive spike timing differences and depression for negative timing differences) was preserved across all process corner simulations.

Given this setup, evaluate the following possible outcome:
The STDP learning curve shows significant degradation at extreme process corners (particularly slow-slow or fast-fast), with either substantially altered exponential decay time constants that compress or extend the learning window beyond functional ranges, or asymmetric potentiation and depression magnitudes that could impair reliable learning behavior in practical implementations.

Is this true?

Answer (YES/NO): NO